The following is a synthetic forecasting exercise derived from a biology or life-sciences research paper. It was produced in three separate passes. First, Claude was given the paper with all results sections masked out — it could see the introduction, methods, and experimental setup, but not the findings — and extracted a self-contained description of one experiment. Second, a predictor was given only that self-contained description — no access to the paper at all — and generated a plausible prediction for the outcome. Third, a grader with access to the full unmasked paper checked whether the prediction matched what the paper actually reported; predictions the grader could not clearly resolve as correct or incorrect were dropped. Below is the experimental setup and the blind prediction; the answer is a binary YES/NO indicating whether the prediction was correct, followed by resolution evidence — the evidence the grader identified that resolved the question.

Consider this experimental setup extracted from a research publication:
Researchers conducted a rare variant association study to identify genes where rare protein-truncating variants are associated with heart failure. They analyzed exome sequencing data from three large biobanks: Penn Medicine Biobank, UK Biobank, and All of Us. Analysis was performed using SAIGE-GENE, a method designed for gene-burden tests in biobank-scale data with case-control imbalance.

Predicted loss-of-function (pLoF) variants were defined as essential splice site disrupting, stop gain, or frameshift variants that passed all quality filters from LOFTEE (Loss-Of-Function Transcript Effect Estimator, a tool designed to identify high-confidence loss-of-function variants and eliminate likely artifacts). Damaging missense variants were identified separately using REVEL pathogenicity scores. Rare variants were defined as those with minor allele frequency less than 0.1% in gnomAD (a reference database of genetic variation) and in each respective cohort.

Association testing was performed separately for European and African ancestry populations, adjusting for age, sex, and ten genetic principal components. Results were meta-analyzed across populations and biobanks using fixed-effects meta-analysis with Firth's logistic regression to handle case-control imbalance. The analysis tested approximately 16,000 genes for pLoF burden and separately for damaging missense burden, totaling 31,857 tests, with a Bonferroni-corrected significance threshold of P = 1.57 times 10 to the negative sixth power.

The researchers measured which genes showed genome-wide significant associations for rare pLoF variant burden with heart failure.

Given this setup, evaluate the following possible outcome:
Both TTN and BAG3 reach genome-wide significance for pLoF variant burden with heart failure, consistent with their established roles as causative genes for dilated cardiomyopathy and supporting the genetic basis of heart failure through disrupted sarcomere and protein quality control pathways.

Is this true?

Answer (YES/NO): NO